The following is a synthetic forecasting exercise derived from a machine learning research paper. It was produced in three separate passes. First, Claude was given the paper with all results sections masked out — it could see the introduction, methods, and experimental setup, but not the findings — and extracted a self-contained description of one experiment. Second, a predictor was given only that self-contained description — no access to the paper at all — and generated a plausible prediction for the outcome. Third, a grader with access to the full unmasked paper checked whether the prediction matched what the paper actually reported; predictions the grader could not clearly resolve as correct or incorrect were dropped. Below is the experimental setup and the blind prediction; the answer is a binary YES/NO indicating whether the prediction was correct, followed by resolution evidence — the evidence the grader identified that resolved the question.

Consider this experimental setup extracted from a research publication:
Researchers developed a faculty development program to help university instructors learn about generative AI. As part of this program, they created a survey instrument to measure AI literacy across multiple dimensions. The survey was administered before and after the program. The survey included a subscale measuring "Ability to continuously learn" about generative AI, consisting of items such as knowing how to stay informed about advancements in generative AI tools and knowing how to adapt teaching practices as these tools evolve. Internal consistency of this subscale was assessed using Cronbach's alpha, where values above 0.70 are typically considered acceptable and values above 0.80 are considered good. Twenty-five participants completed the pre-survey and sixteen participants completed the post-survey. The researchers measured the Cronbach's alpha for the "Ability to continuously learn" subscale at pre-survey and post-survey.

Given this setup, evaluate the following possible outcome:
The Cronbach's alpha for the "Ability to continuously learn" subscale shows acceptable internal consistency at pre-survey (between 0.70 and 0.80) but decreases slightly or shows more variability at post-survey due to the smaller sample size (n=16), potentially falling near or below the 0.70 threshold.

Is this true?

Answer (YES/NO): NO